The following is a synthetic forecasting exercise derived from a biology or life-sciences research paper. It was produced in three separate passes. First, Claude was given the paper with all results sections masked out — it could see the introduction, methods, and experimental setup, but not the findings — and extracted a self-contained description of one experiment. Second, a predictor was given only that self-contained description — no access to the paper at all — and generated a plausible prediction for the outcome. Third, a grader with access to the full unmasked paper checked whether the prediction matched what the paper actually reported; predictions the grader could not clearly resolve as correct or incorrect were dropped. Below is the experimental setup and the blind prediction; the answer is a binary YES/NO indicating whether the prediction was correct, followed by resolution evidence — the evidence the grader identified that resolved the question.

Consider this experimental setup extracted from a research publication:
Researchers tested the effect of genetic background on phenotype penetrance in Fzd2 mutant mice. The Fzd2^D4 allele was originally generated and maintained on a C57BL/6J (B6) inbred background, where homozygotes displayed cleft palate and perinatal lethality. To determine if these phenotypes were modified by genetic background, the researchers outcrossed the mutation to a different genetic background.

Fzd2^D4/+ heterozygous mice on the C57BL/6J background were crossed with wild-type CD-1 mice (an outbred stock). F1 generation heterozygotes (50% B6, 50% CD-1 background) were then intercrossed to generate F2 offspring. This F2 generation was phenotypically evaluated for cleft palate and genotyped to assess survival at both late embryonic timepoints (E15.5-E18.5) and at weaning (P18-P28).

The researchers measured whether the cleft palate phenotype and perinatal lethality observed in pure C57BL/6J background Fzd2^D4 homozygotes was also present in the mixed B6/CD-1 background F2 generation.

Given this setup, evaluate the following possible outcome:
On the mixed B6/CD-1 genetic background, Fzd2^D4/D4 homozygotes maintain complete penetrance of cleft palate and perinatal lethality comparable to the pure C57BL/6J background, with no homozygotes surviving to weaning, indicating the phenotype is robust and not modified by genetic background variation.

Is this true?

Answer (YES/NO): NO